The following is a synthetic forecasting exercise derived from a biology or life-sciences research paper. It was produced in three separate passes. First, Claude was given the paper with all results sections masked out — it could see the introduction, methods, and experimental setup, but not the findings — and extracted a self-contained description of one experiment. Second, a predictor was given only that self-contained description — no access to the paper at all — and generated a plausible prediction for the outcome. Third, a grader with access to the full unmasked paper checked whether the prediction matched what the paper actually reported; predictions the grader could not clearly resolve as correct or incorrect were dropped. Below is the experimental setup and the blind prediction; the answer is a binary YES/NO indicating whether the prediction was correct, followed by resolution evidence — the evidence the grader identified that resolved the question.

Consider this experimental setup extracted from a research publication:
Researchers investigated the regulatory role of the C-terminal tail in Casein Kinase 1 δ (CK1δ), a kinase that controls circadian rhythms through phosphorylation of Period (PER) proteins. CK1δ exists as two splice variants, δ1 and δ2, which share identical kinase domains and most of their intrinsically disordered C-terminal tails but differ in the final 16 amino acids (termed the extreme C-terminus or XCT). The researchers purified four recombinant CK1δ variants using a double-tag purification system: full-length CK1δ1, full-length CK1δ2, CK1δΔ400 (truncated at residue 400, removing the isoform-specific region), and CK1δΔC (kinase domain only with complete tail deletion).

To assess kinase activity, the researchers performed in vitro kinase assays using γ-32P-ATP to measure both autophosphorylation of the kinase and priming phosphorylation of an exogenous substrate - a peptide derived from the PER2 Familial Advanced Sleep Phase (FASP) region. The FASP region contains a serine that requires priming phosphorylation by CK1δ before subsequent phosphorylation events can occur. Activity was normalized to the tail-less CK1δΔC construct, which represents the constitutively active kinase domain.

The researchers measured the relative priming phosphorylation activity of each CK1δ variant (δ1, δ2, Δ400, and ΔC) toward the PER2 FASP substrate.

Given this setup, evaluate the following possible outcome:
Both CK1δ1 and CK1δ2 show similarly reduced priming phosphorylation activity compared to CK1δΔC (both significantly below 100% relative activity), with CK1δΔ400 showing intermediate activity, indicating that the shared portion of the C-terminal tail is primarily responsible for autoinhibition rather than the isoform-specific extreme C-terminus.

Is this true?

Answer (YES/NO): NO